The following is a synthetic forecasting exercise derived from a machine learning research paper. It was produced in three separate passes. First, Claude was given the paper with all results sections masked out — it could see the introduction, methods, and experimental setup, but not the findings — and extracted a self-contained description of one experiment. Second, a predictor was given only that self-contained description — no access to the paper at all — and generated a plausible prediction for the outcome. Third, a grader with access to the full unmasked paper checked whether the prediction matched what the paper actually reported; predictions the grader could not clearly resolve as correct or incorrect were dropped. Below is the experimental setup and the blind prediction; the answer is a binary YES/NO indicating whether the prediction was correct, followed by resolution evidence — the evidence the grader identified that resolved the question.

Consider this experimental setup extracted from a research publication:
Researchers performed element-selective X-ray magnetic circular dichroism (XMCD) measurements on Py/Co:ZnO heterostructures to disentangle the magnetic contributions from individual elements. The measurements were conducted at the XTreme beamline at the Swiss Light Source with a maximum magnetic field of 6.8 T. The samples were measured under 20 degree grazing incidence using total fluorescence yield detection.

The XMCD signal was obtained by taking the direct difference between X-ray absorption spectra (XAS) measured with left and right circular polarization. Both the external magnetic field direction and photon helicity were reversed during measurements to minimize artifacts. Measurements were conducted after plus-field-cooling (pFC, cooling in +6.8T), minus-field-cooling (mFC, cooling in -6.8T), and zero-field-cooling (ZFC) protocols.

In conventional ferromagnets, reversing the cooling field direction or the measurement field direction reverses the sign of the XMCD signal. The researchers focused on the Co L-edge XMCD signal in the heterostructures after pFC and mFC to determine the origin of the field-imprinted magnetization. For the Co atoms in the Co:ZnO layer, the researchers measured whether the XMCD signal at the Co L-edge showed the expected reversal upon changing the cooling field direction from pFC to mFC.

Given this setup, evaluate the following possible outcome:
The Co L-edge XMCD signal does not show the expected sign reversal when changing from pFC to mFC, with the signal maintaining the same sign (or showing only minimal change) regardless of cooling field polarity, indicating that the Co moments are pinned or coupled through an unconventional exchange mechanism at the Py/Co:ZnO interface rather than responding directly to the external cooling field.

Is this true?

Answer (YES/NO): YES